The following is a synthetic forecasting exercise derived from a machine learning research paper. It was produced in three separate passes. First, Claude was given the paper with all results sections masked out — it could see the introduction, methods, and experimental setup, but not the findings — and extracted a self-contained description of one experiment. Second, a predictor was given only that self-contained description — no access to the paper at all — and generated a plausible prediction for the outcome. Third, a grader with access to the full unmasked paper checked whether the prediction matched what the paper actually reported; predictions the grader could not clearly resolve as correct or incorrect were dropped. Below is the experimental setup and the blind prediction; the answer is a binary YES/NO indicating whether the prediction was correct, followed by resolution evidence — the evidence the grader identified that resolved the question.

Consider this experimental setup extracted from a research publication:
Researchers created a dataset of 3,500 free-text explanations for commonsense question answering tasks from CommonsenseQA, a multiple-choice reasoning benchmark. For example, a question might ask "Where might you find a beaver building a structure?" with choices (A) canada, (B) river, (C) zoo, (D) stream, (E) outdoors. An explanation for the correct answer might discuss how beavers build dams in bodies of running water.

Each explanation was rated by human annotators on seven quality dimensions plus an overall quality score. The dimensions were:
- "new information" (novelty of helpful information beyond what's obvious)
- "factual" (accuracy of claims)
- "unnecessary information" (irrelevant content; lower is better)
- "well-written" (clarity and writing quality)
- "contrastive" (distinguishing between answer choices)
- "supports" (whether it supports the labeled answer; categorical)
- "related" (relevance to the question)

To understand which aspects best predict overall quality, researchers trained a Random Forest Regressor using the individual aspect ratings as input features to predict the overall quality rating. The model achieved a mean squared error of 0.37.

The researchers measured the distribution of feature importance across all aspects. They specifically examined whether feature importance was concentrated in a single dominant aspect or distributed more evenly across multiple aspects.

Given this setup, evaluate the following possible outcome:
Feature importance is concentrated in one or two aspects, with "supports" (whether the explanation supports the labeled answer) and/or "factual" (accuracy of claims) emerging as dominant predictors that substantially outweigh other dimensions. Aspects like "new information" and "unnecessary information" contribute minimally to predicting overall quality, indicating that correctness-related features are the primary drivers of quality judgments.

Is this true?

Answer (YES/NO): NO